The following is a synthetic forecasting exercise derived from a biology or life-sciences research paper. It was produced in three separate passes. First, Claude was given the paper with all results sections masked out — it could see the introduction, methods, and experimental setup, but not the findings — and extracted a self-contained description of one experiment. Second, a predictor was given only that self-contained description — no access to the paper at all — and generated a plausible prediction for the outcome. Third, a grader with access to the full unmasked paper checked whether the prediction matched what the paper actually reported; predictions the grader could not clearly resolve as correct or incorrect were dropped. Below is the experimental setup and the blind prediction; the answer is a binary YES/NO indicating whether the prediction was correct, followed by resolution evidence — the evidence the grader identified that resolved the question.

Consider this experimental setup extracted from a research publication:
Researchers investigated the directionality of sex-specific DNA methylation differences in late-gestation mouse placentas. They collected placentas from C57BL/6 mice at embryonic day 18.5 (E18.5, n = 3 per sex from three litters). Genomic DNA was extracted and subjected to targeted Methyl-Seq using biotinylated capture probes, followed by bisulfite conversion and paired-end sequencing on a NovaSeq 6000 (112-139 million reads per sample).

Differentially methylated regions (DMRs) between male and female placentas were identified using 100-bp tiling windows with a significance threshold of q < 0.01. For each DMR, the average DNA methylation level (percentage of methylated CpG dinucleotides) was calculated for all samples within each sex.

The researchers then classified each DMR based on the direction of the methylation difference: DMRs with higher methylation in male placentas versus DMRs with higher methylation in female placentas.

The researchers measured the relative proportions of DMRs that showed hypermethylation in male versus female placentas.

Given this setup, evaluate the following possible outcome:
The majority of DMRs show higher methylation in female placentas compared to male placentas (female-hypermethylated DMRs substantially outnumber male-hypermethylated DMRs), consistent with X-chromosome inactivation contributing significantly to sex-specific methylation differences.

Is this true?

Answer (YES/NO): NO